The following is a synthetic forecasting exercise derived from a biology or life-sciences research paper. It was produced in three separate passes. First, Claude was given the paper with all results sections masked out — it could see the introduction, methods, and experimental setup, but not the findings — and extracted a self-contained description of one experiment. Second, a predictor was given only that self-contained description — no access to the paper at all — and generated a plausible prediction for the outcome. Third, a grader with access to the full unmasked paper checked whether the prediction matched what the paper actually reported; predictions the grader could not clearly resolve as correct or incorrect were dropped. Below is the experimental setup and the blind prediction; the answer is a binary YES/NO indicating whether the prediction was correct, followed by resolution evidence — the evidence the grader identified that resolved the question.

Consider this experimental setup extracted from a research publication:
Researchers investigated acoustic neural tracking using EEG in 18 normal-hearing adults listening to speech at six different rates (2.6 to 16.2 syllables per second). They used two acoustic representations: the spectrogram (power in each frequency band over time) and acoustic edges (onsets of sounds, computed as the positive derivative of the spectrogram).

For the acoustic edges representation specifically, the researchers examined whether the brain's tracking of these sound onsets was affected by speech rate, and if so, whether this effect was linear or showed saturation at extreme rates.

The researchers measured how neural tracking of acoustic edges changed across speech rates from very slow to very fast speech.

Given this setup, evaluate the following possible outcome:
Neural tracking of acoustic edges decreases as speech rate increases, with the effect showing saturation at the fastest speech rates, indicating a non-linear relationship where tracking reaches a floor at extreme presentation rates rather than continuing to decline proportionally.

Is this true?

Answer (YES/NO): NO